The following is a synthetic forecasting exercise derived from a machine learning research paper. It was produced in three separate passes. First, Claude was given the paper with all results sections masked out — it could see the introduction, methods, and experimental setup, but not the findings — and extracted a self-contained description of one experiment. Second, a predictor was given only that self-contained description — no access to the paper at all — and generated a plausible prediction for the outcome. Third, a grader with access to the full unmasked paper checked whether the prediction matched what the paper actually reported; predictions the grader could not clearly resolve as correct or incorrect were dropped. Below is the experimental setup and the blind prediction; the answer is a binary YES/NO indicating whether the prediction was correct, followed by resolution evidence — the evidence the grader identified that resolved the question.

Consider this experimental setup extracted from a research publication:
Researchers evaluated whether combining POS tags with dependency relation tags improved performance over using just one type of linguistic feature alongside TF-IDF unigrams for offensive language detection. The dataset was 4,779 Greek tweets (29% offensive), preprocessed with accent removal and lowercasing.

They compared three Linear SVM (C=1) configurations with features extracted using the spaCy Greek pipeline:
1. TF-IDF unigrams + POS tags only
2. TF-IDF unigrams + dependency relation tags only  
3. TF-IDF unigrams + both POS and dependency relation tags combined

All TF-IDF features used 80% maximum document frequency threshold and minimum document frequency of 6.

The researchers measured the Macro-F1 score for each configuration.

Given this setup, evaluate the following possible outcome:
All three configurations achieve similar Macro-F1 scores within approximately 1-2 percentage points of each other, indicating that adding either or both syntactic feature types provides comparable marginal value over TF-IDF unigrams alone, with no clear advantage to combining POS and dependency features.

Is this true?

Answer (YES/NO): YES